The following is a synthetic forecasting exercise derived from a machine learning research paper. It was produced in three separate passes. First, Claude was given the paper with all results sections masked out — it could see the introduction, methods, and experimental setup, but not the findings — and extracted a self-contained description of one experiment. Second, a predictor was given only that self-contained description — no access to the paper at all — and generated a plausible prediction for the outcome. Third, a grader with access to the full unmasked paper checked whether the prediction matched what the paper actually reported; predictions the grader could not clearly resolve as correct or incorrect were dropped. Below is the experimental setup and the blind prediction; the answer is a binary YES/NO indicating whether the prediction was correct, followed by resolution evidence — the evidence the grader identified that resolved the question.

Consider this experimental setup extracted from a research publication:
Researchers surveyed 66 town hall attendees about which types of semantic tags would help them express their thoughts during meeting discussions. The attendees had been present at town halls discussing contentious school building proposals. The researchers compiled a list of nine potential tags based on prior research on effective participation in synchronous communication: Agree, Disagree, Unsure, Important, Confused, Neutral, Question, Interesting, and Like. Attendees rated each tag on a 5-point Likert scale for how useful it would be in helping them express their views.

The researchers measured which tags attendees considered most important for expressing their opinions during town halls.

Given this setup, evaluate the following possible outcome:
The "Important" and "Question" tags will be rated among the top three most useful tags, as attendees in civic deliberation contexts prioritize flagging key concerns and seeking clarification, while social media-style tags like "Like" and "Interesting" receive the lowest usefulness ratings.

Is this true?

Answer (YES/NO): NO